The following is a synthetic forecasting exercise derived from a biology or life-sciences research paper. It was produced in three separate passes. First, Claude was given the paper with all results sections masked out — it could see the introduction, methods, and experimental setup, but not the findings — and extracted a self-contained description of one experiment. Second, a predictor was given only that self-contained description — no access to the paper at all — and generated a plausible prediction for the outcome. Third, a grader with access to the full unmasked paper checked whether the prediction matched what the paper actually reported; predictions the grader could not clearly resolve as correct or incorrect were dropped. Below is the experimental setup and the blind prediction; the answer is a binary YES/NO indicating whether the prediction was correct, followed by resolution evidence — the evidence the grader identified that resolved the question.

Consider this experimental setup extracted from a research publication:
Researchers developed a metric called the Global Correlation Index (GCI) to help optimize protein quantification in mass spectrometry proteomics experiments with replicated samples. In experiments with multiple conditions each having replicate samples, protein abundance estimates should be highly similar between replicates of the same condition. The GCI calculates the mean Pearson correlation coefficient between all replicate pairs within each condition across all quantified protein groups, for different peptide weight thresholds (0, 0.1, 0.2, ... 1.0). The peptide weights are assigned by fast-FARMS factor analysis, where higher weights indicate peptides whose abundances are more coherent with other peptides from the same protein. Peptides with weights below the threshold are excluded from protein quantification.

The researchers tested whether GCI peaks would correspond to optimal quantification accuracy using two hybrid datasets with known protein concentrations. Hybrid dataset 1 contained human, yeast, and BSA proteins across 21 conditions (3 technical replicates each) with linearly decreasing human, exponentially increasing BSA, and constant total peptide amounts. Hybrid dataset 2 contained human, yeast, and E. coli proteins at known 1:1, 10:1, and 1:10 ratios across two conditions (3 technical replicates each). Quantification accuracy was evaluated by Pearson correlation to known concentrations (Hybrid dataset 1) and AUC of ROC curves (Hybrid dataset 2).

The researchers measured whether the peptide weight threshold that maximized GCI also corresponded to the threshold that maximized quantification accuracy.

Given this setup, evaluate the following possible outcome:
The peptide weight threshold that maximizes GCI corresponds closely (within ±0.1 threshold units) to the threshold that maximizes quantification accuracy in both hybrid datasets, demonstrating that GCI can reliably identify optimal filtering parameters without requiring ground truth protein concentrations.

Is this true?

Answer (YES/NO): YES